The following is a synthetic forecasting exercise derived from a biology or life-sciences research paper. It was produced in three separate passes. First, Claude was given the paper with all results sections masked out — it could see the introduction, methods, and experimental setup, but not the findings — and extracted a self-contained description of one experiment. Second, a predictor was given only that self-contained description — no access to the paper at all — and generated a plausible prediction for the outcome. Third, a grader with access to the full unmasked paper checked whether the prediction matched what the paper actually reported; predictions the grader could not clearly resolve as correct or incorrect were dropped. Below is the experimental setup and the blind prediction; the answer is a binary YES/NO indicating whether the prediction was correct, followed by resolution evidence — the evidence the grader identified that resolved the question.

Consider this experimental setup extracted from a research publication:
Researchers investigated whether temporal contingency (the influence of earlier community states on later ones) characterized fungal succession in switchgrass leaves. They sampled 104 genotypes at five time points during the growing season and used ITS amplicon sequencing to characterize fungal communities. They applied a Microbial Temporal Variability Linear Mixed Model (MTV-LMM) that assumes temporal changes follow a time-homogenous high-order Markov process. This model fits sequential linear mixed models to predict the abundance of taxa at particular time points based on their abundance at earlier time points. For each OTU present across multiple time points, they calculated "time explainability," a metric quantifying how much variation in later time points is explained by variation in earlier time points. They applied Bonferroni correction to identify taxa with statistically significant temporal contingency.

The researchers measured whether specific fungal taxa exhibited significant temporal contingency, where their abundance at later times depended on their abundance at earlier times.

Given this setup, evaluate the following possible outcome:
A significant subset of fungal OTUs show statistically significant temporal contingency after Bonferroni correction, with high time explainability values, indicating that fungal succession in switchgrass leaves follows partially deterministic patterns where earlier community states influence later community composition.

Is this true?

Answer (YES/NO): YES